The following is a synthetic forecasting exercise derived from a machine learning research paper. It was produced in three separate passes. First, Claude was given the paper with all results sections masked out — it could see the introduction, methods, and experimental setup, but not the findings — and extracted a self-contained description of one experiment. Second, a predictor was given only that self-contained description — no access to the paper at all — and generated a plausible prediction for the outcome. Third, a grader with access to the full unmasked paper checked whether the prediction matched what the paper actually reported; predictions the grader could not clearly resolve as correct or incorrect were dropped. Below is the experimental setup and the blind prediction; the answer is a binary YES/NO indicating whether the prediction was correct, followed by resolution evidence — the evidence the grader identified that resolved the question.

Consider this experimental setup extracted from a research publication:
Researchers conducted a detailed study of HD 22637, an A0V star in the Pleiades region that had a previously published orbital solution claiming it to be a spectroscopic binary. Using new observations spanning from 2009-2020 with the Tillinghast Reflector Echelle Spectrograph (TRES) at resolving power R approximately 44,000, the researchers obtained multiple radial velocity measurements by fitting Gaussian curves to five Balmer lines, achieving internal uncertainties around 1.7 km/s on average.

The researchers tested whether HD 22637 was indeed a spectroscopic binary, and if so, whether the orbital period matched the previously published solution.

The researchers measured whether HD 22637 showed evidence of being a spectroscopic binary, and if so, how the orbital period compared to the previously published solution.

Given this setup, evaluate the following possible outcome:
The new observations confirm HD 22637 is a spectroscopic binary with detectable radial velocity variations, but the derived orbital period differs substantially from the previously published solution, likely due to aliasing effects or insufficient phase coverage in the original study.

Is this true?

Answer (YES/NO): YES